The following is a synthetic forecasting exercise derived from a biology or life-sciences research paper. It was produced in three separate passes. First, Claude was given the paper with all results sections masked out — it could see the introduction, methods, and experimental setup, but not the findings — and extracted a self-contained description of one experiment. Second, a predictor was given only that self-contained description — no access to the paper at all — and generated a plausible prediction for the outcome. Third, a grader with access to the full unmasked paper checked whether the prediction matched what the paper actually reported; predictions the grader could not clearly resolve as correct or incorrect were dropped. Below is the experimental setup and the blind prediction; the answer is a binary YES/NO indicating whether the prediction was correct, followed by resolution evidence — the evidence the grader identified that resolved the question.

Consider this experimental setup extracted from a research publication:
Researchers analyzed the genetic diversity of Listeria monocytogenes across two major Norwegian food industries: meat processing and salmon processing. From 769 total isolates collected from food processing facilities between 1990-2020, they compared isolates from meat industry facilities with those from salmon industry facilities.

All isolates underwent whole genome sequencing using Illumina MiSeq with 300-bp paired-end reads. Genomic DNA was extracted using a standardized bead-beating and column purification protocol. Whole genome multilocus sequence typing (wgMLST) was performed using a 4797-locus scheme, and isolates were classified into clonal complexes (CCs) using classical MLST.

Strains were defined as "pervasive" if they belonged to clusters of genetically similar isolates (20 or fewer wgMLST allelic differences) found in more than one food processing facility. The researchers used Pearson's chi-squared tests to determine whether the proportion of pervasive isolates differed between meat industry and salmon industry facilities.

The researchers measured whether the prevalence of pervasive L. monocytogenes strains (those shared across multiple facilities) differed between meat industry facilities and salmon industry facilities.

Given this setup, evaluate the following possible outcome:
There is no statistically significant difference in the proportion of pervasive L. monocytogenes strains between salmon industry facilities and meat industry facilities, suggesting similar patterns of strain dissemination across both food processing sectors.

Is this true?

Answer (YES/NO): NO